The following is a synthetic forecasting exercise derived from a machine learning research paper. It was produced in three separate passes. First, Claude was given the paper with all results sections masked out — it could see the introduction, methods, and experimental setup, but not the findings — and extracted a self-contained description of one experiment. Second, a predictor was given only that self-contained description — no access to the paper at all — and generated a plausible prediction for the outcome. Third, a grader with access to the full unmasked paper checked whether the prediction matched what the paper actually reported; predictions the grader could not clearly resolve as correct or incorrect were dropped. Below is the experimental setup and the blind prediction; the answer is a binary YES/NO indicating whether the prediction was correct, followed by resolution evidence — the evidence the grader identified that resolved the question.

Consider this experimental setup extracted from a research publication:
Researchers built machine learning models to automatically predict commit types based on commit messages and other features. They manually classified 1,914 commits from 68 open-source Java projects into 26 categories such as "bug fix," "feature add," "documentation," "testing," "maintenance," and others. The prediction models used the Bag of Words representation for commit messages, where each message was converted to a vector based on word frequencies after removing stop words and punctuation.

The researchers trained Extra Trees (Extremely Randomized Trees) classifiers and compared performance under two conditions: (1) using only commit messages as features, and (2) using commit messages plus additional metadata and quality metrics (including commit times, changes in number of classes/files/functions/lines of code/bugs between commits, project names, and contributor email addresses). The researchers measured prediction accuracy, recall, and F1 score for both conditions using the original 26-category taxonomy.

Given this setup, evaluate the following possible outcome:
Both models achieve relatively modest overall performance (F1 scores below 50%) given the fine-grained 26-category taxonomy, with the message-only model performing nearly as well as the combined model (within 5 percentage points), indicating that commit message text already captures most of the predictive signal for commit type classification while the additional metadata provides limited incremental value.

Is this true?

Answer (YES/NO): NO